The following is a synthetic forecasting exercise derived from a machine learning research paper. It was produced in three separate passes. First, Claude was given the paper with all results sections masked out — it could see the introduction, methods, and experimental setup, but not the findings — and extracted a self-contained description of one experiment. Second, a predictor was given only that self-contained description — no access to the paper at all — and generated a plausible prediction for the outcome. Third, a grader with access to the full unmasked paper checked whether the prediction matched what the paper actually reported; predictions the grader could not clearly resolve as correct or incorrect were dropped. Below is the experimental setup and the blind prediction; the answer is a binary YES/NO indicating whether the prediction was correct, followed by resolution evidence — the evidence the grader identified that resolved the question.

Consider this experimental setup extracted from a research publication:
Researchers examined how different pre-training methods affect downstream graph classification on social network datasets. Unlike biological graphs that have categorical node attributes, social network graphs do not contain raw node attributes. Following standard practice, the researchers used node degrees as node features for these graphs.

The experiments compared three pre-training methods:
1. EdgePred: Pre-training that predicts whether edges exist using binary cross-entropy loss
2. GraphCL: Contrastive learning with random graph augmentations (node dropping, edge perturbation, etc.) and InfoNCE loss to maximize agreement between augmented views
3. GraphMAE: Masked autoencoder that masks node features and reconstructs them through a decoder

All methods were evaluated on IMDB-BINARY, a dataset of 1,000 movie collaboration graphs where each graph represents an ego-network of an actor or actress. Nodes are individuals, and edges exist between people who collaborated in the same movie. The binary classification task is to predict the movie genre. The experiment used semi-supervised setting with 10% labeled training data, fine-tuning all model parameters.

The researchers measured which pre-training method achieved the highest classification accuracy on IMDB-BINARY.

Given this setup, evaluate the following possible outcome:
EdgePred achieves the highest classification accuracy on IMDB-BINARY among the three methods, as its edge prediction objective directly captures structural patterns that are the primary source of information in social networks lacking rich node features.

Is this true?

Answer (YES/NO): NO